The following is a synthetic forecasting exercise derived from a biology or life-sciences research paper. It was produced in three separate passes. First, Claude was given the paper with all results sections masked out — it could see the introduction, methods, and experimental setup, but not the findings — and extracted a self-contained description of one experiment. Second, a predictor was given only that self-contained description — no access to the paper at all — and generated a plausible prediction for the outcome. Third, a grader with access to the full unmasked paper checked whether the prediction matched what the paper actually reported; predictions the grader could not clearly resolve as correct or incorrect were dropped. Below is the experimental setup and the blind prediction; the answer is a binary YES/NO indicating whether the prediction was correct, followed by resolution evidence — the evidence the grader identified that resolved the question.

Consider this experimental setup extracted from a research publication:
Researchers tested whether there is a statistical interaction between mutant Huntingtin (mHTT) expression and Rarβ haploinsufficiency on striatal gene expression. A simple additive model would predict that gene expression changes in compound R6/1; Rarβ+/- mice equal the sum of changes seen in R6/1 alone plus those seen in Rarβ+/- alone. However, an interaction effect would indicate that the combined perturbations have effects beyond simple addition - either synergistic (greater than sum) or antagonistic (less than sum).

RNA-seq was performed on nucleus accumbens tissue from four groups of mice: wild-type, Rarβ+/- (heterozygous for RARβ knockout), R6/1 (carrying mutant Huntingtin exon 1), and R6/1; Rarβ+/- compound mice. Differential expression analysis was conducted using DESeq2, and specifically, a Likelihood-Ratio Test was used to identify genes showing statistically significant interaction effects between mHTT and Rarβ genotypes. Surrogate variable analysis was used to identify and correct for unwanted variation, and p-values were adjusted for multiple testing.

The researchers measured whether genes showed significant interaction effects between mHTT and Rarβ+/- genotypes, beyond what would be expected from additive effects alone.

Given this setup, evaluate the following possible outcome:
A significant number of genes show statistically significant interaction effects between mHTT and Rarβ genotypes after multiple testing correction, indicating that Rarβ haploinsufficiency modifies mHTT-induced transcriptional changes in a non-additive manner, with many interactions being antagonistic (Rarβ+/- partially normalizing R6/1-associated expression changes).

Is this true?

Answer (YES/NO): NO